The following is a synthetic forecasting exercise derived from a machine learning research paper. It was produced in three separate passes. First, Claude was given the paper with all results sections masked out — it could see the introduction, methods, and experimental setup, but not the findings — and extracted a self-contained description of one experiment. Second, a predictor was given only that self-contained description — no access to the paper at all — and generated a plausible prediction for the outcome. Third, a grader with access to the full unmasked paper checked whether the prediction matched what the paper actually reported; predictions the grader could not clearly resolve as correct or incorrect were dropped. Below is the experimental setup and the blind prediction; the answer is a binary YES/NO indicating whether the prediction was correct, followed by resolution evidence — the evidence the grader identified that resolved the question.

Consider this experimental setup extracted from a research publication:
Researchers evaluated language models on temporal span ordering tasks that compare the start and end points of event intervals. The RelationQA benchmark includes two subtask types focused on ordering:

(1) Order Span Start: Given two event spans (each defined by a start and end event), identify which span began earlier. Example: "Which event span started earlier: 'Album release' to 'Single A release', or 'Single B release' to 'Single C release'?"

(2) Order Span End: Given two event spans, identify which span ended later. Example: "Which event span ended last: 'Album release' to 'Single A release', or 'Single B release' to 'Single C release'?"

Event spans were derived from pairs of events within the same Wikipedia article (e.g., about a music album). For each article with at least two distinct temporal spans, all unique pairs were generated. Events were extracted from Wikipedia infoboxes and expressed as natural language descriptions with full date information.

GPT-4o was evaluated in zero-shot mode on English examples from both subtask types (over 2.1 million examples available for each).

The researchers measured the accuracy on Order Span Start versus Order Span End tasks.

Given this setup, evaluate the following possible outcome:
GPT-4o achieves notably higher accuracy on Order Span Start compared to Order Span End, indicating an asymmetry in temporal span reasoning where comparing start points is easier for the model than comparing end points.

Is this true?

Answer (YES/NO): YES